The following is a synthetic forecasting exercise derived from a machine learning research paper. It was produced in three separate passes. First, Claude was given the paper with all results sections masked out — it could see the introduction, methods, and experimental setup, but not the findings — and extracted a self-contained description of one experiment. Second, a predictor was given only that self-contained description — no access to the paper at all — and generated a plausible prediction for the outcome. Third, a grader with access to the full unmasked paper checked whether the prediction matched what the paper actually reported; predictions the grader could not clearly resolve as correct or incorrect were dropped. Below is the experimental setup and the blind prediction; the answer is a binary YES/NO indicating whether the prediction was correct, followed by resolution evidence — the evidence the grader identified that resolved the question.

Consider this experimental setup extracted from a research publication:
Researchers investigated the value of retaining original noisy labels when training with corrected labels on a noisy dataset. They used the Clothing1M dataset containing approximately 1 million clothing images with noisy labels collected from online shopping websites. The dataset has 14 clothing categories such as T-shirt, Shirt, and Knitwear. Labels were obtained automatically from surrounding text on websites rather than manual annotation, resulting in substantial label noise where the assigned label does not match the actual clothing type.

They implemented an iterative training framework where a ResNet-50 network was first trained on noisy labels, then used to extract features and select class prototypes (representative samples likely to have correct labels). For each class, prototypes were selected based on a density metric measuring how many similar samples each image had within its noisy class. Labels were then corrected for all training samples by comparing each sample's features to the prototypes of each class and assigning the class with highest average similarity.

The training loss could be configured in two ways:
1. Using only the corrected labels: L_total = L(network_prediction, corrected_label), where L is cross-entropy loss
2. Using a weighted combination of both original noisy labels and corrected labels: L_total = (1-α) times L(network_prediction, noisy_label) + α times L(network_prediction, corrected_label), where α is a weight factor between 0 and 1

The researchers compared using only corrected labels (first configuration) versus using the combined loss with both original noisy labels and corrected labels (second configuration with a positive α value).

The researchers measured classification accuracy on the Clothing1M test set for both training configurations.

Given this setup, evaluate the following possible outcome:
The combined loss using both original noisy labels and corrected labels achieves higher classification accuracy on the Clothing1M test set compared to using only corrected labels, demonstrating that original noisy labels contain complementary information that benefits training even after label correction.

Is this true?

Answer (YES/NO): YES